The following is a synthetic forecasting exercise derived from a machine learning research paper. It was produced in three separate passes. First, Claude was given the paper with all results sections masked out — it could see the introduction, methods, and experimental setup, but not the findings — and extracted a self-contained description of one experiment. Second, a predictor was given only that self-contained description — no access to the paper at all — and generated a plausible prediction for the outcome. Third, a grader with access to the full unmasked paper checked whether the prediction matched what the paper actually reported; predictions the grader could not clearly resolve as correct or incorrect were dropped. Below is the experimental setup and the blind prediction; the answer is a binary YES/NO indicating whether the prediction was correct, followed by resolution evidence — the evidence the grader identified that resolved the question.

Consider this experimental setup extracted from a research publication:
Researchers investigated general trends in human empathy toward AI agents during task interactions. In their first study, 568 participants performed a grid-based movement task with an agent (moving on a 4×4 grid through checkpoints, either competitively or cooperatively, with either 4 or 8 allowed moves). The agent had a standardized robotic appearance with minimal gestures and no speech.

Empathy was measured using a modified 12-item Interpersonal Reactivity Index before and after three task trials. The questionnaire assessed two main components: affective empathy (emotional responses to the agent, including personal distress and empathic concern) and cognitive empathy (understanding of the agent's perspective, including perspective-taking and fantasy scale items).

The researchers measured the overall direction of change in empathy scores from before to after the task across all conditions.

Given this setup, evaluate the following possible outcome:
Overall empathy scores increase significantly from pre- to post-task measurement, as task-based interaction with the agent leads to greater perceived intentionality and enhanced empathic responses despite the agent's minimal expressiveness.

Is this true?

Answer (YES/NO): NO